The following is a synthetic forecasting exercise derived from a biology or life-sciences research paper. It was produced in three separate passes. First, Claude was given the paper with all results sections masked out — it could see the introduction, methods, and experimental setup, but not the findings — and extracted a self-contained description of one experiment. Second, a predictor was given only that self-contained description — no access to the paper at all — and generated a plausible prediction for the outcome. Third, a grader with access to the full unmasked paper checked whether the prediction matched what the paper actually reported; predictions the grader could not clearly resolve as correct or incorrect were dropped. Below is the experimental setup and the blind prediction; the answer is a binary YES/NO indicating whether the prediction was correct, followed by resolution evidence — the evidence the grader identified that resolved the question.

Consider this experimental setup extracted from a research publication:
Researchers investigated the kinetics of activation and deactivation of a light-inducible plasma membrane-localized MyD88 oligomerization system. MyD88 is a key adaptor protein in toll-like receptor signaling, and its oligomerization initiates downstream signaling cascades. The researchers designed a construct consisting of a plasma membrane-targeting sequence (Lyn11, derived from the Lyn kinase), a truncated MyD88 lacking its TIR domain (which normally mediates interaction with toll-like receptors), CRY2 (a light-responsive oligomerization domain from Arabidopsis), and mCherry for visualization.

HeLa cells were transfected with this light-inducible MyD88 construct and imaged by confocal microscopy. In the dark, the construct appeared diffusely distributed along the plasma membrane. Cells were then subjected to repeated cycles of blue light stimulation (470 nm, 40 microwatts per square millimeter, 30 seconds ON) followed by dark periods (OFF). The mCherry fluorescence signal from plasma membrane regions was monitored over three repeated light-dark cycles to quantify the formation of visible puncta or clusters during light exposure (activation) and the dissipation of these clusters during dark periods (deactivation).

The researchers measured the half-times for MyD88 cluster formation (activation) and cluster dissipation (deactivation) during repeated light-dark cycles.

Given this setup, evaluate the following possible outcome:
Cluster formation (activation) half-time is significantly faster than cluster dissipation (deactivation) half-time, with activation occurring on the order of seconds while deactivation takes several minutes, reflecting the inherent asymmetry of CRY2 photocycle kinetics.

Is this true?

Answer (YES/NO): NO